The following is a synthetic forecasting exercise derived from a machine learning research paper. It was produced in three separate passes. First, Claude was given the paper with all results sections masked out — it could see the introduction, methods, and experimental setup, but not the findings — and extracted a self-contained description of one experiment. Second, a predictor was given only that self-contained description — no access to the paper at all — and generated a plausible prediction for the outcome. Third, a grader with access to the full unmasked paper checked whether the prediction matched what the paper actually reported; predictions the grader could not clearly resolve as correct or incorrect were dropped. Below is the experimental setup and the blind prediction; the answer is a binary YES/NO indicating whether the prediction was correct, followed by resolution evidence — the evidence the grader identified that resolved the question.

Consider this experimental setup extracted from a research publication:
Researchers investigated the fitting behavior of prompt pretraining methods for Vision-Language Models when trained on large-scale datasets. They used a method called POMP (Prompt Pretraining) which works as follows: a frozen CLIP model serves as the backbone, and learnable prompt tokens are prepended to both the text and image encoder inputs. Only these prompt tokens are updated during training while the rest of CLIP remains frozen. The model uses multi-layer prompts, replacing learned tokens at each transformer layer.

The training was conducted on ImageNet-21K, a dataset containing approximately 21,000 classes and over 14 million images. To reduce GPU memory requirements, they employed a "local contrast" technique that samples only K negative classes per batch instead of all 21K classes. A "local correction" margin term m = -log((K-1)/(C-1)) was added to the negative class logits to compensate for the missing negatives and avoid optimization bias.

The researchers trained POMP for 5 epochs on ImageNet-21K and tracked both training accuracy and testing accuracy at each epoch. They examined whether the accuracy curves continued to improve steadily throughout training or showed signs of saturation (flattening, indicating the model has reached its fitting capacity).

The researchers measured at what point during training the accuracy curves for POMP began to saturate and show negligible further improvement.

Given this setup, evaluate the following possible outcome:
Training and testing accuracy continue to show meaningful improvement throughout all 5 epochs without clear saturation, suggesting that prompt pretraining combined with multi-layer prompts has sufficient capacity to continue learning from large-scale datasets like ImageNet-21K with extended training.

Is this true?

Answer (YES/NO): NO